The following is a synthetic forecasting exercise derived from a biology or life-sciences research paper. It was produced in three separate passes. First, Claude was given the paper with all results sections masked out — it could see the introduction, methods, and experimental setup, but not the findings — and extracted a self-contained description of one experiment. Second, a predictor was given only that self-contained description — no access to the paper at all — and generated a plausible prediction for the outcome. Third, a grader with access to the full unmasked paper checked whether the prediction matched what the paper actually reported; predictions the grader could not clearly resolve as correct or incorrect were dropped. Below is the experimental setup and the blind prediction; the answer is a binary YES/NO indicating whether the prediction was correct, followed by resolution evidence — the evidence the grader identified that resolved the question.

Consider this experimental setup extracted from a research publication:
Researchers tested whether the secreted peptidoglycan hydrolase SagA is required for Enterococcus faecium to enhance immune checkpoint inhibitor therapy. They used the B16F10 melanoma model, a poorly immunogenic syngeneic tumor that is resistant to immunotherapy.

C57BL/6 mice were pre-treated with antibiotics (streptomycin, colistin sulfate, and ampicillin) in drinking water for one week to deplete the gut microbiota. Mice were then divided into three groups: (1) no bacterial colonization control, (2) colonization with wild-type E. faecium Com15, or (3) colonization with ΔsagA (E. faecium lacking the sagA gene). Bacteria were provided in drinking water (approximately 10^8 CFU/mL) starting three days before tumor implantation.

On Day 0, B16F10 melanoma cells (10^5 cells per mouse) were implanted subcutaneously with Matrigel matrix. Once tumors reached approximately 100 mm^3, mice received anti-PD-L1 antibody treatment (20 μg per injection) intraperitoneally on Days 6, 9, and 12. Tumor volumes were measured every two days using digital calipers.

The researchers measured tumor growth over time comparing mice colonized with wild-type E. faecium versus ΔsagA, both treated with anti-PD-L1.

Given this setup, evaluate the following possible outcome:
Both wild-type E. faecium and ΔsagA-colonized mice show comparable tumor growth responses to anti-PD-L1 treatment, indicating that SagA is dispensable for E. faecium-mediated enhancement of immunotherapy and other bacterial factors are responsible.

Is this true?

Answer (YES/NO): NO